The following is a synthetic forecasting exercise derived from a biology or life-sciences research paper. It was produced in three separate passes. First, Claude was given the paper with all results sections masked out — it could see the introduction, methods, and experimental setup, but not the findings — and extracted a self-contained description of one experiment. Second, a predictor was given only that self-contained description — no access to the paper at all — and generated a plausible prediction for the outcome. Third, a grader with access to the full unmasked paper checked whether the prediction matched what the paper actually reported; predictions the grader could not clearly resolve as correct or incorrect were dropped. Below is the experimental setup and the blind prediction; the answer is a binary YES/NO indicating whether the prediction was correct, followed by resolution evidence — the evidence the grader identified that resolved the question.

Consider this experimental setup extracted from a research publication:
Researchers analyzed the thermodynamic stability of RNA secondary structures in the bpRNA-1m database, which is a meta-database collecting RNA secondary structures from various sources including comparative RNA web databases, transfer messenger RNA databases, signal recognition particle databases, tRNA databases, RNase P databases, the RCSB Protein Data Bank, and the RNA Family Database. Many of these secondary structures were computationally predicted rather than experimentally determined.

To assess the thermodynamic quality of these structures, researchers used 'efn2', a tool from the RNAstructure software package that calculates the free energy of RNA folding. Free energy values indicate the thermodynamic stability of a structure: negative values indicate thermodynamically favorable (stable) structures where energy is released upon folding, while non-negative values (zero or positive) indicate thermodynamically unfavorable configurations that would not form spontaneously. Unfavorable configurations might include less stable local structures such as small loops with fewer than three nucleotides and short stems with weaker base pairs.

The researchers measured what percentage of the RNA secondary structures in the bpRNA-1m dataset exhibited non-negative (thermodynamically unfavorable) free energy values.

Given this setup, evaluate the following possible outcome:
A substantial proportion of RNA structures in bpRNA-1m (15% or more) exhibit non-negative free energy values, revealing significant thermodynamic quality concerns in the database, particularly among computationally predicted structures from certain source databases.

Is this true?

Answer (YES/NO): NO